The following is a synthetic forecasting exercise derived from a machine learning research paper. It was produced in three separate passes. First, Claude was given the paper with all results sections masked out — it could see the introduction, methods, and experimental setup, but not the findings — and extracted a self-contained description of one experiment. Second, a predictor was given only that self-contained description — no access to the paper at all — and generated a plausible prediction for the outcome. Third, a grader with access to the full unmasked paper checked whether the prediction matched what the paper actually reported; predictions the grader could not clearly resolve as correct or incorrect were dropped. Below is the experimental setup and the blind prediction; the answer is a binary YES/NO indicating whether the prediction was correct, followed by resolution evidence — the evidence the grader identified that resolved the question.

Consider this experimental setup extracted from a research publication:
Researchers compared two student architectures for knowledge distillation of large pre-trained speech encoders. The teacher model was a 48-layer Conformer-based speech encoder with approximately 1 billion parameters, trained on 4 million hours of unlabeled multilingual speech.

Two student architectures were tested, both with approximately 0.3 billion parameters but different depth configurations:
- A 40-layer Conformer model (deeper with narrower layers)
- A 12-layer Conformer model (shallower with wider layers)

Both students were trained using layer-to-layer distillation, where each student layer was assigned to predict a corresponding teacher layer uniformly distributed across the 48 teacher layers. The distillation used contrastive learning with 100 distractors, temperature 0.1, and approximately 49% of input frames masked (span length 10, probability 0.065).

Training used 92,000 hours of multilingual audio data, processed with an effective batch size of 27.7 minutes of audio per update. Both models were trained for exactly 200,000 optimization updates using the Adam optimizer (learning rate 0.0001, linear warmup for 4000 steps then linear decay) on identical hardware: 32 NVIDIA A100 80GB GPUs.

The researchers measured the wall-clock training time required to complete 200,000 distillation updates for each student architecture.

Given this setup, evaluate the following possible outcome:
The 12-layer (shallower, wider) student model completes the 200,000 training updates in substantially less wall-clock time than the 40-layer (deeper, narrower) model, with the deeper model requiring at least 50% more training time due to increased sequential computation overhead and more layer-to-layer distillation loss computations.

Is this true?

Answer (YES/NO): YES